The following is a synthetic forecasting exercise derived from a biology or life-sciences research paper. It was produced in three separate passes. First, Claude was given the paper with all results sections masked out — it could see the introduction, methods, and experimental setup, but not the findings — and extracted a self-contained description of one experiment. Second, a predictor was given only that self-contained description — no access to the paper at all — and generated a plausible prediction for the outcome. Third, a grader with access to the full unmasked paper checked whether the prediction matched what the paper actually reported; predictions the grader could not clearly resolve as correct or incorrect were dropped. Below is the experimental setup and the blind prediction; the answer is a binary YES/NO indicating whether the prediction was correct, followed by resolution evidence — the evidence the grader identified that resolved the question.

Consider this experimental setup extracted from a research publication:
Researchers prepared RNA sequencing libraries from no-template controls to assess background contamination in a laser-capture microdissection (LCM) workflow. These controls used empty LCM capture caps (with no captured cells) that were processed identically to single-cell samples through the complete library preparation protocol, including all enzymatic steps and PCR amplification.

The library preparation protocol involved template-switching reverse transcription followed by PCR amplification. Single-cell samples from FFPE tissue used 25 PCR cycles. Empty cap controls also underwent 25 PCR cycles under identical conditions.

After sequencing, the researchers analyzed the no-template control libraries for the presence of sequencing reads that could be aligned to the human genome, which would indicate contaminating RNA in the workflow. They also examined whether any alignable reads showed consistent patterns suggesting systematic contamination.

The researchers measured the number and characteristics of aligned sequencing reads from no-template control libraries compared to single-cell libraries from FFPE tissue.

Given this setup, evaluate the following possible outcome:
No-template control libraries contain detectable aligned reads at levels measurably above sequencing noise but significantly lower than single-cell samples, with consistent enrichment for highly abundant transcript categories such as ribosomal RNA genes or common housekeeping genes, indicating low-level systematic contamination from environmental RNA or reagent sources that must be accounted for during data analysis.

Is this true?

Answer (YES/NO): NO